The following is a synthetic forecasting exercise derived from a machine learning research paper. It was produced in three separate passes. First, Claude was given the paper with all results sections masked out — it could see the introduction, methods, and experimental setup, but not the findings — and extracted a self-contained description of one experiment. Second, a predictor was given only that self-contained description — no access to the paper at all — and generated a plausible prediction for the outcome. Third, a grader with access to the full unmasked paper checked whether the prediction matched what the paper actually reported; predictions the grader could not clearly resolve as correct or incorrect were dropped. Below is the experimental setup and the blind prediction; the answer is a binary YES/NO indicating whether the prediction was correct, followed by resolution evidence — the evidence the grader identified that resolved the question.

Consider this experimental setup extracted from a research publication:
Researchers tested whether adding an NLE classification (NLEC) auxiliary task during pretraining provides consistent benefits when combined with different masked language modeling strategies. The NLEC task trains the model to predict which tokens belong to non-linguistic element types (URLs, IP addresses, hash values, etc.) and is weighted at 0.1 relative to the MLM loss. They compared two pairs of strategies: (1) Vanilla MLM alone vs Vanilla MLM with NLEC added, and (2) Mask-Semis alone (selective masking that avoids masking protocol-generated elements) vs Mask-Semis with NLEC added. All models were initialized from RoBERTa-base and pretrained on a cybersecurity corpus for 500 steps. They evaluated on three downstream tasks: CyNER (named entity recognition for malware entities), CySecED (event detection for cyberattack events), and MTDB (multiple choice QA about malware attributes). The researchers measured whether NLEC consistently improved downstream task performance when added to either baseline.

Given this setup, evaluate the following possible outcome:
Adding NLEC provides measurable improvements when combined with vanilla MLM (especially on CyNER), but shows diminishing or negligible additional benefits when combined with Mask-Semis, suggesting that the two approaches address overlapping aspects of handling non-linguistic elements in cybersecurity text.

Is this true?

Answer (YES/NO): NO